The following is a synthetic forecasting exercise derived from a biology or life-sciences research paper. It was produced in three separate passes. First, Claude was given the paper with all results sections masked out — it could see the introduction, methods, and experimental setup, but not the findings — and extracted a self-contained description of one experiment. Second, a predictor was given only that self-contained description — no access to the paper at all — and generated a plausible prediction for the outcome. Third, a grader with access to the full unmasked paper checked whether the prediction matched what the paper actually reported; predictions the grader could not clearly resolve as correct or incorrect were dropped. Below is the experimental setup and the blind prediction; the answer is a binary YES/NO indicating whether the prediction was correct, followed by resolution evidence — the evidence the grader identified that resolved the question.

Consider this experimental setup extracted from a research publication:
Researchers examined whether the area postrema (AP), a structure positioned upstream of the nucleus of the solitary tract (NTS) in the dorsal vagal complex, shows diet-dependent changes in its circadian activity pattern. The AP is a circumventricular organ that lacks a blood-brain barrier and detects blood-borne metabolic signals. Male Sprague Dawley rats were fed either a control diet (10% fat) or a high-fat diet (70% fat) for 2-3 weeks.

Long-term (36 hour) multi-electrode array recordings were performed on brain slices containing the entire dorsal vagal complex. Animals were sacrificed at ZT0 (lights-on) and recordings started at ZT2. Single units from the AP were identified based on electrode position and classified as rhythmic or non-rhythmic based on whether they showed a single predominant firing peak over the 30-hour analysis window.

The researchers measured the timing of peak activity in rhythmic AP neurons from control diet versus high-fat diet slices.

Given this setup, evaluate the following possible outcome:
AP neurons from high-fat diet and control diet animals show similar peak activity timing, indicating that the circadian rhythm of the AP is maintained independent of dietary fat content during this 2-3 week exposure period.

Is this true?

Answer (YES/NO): NO